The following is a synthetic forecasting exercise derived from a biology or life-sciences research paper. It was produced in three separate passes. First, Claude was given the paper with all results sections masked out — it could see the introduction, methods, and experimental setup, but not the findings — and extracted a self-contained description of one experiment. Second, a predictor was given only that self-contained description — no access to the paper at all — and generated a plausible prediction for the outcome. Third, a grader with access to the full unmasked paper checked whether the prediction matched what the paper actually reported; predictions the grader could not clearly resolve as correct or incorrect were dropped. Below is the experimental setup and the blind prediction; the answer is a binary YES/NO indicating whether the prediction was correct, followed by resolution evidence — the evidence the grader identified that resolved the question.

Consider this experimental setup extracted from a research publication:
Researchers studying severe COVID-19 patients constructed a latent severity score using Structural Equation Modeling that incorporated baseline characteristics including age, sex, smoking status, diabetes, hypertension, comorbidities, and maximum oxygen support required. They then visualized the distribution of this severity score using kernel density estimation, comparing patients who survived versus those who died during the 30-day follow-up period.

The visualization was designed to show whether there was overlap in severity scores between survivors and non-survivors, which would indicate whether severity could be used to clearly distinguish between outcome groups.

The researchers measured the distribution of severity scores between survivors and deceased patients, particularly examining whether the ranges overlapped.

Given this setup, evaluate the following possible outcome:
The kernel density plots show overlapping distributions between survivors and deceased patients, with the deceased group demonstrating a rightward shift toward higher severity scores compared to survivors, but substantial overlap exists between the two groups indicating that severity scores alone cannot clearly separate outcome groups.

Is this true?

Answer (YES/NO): NO